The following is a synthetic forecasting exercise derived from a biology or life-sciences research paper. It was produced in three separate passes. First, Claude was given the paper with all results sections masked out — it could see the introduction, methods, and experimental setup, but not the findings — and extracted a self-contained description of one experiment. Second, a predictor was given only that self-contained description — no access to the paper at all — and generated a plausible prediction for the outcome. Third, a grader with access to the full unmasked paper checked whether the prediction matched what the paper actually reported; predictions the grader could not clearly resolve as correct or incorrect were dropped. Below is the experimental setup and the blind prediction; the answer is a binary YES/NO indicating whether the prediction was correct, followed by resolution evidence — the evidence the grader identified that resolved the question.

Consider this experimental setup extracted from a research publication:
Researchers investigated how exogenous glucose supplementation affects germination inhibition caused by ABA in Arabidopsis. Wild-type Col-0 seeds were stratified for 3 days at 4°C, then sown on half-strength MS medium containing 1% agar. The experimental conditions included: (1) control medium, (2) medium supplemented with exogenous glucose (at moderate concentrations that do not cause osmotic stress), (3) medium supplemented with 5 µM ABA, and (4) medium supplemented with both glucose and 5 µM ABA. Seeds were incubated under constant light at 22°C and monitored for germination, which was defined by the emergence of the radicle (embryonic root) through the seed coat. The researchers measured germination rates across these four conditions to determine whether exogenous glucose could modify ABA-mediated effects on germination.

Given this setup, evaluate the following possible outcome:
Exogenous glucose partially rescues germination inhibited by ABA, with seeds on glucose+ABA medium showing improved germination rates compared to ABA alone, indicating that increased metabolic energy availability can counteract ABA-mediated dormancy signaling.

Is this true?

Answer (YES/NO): YES